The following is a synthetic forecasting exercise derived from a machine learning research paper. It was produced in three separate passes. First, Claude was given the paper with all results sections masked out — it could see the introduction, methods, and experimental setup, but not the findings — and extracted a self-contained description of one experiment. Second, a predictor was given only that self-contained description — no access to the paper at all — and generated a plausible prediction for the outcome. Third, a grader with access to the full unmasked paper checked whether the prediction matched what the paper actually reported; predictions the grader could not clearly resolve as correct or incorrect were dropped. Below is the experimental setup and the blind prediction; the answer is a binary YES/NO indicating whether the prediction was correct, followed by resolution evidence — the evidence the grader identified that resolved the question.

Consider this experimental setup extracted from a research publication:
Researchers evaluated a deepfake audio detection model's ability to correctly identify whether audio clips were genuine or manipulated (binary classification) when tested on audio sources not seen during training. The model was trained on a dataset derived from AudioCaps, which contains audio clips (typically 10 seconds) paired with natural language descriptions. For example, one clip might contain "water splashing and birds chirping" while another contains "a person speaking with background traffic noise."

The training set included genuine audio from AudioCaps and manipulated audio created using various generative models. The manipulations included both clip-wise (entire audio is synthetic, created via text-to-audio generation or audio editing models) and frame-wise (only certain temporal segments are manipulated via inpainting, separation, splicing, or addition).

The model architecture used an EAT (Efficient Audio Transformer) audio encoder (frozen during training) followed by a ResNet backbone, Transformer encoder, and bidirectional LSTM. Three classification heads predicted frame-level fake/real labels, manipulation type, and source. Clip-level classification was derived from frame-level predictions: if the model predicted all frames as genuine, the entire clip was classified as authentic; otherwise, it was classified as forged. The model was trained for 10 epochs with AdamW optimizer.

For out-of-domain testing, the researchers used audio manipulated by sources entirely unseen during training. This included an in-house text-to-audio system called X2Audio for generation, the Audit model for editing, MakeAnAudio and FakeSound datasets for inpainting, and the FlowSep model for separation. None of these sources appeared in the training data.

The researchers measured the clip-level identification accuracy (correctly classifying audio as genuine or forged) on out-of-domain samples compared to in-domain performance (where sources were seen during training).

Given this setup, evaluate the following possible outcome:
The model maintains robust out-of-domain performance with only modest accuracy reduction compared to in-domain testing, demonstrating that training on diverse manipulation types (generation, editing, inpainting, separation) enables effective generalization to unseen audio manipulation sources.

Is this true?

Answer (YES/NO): NO